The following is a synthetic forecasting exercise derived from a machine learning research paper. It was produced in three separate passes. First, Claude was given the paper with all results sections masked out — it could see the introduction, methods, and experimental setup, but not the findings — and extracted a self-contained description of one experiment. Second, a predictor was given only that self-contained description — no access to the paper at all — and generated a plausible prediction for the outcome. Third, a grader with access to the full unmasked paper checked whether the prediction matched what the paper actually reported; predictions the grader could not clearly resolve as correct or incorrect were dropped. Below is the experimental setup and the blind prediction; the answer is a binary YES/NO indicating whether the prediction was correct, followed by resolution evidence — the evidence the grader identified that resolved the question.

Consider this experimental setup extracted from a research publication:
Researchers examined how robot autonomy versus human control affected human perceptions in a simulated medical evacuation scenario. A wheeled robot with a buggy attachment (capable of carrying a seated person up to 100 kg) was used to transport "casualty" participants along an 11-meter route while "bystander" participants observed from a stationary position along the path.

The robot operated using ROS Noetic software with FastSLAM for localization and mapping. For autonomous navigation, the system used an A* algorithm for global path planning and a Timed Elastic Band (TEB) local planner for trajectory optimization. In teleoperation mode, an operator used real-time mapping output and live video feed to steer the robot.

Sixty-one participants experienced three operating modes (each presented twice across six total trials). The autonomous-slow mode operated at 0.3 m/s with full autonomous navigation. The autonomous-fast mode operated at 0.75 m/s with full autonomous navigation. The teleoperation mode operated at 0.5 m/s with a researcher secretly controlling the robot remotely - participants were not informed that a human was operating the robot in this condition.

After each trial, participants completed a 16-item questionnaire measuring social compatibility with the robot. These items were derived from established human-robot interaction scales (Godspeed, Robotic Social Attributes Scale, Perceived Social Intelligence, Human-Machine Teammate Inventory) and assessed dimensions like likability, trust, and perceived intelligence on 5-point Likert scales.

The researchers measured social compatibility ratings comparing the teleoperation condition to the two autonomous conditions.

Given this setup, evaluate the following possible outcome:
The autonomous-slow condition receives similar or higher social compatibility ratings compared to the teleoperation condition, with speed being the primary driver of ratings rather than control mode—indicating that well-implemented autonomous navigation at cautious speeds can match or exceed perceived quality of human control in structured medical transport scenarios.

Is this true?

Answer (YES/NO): YES